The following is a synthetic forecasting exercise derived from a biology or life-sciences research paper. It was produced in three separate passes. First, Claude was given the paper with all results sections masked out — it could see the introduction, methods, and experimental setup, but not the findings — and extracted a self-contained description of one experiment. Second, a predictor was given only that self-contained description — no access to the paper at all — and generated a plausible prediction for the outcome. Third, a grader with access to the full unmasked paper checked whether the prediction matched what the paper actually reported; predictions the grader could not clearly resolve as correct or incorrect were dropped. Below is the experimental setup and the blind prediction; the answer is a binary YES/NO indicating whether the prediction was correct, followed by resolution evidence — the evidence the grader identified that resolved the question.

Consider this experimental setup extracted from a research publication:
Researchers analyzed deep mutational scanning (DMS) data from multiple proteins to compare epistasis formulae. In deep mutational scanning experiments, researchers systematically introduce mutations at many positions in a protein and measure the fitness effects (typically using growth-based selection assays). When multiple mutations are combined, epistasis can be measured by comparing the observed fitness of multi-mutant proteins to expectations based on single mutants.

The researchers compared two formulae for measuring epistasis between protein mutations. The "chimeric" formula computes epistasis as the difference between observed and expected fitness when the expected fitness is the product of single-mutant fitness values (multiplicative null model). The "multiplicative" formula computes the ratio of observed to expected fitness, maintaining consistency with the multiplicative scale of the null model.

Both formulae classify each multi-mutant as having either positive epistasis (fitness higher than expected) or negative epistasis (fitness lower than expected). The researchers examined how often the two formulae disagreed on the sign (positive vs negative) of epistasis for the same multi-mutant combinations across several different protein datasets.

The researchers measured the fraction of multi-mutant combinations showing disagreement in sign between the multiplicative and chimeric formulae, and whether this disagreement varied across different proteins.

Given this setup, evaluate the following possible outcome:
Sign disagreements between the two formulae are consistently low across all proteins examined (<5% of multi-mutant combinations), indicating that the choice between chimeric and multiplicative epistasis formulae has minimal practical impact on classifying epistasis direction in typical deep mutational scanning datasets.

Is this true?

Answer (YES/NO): NO